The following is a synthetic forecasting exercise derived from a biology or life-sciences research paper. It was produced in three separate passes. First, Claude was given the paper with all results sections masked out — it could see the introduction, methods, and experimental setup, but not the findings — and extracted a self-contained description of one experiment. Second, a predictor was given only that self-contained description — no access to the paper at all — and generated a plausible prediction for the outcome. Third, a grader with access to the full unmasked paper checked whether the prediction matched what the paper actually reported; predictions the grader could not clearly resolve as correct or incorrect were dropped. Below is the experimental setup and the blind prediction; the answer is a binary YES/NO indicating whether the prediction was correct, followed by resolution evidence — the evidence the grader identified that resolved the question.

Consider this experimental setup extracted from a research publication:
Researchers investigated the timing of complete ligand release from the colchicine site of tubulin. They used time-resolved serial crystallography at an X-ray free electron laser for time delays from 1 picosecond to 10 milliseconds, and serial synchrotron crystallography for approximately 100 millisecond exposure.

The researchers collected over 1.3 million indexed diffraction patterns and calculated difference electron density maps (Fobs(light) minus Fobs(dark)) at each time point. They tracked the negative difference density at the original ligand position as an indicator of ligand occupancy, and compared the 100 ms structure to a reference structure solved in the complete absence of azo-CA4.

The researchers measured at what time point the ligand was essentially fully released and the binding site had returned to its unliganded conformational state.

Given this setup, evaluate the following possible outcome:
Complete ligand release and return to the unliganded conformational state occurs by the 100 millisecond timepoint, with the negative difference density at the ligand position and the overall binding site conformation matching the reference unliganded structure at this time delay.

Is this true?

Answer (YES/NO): YES